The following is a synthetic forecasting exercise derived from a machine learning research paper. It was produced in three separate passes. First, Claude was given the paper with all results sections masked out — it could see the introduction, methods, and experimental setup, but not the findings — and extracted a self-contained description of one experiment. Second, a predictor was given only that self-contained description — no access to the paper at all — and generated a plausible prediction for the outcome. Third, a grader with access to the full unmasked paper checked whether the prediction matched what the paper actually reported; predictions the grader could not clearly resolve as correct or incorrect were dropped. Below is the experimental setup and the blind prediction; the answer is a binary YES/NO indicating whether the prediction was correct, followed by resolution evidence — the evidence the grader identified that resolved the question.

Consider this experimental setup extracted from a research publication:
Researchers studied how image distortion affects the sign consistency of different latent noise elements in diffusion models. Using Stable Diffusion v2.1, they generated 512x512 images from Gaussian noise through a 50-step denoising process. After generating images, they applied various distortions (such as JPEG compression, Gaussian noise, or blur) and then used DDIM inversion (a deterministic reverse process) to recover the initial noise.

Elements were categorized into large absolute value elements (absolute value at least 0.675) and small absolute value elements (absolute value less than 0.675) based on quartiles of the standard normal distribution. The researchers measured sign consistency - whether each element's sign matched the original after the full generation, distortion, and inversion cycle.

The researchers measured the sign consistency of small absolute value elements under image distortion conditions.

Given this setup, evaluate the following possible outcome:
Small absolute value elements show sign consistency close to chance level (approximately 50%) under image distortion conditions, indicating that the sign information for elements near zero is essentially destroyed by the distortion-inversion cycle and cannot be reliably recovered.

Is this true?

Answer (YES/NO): NO